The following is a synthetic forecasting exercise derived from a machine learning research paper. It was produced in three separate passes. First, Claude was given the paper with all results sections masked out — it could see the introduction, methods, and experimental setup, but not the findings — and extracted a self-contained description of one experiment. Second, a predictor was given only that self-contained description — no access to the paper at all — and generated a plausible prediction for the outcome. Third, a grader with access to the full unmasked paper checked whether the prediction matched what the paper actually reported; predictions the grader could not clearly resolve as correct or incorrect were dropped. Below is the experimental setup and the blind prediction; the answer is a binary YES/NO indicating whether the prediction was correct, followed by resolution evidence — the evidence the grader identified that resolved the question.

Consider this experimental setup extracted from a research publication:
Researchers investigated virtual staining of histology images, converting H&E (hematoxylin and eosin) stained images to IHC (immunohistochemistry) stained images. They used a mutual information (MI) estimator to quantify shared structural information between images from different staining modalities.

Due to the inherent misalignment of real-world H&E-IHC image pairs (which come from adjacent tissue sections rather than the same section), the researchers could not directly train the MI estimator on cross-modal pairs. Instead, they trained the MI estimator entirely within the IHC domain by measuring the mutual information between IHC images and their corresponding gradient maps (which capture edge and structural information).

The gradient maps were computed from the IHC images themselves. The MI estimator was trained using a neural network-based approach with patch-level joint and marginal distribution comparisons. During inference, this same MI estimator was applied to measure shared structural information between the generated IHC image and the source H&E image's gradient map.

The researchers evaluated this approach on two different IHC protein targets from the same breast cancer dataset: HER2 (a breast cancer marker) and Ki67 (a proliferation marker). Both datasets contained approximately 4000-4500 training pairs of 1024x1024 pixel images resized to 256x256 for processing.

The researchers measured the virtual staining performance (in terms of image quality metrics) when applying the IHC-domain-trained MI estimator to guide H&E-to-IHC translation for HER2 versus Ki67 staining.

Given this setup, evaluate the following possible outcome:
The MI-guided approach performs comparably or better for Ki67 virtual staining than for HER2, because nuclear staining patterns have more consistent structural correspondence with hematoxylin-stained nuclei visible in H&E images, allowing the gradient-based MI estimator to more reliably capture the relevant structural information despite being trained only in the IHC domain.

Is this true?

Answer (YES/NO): NO